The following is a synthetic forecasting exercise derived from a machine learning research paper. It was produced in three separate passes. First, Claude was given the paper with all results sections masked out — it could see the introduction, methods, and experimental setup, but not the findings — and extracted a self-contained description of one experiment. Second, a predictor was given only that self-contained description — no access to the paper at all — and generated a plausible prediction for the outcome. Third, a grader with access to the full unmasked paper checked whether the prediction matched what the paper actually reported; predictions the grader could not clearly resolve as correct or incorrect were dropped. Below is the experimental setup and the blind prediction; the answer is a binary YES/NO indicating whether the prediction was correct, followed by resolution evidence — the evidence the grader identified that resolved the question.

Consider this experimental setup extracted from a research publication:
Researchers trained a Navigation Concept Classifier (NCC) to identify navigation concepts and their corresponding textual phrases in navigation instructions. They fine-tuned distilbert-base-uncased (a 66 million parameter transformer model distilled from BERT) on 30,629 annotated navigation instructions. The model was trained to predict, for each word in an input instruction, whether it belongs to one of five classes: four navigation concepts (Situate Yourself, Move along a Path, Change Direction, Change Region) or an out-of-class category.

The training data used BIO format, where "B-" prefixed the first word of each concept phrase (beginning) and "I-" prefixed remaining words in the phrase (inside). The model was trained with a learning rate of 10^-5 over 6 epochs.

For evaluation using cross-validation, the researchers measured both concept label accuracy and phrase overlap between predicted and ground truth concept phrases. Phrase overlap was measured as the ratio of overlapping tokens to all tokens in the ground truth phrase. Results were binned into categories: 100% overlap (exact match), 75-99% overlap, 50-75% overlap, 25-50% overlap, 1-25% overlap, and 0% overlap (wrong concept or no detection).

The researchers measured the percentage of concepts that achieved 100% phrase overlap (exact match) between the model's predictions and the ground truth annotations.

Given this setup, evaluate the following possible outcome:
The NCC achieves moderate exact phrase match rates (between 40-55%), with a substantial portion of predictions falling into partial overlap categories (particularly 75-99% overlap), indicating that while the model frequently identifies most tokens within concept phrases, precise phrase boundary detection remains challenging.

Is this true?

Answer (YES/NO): NO